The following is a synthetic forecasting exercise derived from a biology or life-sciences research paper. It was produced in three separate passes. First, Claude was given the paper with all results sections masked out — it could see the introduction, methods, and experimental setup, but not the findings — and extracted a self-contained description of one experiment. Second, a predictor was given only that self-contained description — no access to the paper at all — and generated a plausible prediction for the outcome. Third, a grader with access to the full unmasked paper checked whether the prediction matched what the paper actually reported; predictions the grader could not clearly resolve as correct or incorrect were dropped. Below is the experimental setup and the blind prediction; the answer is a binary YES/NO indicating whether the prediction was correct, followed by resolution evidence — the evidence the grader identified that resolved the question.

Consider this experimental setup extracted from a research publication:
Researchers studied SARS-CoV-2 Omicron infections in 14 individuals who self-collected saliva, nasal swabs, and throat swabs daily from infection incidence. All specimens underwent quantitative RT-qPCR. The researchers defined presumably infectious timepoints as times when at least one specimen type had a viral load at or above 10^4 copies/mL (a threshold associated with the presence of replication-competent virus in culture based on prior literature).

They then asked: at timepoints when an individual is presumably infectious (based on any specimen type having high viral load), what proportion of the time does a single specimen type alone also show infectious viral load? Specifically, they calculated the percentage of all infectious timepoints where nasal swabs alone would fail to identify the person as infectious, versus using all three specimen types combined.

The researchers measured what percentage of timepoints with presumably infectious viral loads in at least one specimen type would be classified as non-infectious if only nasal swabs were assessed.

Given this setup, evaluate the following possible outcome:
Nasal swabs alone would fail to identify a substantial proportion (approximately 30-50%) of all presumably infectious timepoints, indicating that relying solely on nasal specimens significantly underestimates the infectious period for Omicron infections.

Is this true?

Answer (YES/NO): YES